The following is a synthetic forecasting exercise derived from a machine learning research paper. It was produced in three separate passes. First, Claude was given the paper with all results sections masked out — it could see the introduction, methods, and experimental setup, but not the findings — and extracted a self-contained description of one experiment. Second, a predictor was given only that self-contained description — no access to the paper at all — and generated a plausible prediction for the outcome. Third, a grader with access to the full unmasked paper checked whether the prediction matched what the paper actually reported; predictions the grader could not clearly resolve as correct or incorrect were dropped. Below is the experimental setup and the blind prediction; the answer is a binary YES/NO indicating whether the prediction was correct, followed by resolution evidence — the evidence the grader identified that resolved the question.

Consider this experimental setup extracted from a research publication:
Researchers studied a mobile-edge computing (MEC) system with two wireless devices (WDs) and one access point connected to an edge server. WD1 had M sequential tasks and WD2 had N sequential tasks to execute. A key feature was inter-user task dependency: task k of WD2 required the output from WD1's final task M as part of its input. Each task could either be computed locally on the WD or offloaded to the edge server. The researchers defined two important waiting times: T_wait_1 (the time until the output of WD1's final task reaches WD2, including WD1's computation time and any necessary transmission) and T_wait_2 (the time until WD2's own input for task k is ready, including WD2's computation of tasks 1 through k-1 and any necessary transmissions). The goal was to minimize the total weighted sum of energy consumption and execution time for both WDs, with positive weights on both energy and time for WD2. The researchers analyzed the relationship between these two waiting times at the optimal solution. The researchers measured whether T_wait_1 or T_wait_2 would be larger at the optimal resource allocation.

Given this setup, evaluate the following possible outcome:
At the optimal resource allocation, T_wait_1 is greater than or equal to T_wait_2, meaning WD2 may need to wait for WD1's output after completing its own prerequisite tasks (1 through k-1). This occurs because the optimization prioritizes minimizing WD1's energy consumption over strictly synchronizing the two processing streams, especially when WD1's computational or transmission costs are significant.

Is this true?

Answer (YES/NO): NO